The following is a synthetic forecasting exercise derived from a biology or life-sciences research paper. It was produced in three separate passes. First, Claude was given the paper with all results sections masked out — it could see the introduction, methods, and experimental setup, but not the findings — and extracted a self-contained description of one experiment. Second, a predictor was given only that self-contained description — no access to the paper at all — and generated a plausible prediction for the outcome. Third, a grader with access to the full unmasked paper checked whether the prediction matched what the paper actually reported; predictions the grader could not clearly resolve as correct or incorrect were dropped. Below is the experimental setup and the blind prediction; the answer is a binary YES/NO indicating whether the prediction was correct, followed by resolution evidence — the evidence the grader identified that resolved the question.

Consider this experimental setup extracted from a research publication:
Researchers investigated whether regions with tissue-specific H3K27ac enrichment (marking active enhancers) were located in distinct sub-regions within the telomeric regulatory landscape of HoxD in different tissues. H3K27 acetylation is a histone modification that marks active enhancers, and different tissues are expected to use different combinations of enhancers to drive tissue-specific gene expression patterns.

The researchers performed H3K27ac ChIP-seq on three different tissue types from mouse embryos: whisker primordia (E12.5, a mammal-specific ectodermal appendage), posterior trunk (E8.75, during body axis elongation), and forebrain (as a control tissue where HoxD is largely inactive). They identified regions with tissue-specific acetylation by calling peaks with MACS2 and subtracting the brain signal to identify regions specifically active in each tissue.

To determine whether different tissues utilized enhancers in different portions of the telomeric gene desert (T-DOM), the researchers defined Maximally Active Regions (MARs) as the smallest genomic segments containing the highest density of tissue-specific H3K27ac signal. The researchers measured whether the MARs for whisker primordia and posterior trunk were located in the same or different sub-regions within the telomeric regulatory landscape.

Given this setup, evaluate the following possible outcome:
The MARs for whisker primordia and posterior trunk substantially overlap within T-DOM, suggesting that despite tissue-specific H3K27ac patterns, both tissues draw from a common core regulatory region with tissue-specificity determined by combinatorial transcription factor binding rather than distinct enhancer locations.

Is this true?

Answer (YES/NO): NO